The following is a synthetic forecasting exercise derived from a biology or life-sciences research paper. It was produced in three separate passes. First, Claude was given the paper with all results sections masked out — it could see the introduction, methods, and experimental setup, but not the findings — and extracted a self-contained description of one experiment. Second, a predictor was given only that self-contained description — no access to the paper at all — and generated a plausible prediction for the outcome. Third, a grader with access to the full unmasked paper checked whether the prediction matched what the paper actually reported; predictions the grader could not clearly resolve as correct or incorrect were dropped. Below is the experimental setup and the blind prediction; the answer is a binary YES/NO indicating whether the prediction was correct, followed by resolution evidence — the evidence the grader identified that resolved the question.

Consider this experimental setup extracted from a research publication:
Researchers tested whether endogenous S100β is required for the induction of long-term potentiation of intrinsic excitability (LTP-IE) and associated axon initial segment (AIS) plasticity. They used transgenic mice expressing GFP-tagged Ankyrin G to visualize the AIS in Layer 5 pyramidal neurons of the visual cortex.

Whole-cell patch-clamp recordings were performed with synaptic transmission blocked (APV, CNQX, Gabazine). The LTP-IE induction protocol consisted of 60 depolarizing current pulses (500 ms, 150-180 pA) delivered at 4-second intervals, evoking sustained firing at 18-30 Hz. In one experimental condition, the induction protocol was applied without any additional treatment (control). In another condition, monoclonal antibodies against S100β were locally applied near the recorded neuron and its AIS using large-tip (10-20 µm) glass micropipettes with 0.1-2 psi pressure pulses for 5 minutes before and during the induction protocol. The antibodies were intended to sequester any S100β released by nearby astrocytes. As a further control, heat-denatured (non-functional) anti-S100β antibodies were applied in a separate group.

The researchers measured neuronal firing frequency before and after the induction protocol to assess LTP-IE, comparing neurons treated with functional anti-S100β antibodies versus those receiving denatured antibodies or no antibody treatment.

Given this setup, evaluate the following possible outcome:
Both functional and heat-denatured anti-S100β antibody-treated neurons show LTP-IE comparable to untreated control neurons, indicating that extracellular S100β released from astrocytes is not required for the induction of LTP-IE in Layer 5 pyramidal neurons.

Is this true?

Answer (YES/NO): NO